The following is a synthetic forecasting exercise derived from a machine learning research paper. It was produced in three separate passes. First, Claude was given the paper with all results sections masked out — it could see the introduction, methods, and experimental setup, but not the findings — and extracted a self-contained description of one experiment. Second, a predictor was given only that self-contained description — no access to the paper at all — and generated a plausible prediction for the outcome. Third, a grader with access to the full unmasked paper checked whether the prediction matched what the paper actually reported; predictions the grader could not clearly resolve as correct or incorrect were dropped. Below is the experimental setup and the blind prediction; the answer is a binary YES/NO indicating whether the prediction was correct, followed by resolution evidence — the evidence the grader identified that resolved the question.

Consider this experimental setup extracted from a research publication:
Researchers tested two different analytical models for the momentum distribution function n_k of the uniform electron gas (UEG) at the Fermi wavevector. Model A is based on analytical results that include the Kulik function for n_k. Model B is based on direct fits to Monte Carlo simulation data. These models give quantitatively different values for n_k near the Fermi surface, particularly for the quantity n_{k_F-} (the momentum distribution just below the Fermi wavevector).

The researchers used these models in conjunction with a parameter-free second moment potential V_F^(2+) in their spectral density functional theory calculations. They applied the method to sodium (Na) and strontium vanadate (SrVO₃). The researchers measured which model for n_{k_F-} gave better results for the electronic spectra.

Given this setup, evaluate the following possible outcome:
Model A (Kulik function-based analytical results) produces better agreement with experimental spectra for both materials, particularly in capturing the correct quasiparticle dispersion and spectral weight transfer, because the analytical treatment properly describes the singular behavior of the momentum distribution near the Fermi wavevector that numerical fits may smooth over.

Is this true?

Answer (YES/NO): NO